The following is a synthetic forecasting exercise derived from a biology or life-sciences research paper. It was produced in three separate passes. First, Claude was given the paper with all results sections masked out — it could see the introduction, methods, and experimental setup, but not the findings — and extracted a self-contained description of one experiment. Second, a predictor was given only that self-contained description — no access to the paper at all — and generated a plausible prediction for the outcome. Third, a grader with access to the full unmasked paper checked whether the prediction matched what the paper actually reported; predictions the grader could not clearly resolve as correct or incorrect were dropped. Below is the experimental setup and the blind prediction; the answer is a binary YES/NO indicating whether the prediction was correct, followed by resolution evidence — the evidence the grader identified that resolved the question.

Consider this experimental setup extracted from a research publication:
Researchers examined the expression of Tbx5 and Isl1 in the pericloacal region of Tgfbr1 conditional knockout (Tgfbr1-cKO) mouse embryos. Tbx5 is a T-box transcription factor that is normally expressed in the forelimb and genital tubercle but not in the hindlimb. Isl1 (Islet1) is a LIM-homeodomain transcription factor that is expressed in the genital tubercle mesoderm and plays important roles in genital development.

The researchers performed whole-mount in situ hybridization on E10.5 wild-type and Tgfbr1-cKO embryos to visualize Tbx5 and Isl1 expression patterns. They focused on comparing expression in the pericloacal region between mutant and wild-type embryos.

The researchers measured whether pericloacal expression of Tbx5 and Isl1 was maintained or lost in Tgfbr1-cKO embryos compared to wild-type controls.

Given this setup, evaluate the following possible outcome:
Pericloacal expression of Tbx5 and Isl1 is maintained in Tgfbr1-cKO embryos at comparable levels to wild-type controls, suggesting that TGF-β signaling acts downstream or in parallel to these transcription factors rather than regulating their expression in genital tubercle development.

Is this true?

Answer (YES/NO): NO